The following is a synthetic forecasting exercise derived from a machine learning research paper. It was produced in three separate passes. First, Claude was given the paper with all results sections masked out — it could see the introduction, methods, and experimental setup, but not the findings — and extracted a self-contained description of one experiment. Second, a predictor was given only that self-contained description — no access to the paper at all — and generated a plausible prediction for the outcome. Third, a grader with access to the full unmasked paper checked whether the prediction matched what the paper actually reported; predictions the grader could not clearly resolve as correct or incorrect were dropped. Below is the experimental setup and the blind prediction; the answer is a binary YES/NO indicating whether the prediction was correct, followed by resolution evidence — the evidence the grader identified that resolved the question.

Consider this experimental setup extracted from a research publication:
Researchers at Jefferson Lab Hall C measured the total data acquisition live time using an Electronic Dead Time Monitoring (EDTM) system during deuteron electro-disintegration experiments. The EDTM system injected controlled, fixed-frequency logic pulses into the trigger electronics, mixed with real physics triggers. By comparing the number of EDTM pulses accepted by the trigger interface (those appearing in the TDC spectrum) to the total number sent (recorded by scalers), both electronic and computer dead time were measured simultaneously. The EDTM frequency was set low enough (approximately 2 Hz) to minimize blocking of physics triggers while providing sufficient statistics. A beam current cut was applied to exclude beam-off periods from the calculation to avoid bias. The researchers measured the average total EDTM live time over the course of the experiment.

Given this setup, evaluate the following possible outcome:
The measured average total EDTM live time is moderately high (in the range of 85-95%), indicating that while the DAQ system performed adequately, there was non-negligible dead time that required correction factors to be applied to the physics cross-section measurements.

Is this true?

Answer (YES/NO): YES